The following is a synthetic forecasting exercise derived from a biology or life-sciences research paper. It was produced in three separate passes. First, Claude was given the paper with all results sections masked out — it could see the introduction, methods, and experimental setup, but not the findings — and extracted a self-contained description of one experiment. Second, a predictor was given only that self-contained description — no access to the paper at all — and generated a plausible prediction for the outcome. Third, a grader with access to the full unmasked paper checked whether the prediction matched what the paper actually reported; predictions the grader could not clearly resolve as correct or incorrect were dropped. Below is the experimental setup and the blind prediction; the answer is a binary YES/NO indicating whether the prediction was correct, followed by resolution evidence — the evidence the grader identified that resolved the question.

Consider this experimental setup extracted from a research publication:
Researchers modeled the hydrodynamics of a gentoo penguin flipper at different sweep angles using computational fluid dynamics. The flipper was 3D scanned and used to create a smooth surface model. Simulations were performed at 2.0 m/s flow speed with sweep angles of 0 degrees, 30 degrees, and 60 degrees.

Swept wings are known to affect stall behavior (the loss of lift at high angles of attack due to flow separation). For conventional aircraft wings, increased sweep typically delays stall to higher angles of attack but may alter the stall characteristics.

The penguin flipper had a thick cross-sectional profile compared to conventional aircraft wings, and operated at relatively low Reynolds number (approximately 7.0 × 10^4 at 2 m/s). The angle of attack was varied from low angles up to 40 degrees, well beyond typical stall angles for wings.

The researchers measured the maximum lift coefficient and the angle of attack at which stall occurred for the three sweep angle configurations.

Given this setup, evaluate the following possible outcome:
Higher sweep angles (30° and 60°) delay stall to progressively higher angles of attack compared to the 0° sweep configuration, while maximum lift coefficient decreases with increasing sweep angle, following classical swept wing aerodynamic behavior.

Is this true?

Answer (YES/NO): NO